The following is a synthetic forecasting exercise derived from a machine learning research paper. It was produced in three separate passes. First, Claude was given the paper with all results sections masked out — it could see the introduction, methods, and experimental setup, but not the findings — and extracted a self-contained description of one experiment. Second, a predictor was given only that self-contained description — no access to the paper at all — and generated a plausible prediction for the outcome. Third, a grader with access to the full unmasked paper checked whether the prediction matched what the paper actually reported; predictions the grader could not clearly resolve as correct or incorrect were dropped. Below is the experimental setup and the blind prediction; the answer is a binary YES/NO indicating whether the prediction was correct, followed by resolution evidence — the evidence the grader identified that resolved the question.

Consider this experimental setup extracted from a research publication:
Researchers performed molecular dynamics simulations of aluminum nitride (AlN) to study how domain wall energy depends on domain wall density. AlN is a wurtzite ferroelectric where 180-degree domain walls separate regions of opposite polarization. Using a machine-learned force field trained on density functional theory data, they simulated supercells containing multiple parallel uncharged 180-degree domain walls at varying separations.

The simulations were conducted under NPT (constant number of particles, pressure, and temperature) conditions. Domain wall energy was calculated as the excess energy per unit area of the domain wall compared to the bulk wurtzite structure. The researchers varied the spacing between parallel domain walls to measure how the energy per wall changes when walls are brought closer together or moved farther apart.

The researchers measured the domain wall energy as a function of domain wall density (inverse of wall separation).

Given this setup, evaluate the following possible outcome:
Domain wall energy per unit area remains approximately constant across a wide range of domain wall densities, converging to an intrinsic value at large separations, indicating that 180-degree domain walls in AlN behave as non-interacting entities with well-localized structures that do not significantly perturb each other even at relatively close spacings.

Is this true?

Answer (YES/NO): YES